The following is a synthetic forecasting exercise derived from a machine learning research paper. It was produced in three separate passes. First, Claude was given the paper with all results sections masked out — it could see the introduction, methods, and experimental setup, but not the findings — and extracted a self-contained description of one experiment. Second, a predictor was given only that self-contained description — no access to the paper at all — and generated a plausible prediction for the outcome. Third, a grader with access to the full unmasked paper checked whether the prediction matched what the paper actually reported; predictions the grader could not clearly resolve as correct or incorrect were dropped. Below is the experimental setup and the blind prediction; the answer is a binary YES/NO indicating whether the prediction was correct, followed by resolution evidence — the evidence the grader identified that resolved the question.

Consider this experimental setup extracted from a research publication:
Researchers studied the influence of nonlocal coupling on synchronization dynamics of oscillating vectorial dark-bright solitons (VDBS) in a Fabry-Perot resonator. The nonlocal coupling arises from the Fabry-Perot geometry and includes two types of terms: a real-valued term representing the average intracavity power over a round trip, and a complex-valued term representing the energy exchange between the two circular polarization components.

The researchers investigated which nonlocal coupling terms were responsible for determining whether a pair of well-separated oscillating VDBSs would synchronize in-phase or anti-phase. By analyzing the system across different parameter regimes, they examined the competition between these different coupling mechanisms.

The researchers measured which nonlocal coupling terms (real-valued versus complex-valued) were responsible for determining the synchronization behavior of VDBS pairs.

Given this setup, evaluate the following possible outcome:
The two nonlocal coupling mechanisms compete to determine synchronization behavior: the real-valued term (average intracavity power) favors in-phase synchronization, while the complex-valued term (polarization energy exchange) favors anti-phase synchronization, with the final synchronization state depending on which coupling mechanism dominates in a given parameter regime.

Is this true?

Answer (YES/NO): YES